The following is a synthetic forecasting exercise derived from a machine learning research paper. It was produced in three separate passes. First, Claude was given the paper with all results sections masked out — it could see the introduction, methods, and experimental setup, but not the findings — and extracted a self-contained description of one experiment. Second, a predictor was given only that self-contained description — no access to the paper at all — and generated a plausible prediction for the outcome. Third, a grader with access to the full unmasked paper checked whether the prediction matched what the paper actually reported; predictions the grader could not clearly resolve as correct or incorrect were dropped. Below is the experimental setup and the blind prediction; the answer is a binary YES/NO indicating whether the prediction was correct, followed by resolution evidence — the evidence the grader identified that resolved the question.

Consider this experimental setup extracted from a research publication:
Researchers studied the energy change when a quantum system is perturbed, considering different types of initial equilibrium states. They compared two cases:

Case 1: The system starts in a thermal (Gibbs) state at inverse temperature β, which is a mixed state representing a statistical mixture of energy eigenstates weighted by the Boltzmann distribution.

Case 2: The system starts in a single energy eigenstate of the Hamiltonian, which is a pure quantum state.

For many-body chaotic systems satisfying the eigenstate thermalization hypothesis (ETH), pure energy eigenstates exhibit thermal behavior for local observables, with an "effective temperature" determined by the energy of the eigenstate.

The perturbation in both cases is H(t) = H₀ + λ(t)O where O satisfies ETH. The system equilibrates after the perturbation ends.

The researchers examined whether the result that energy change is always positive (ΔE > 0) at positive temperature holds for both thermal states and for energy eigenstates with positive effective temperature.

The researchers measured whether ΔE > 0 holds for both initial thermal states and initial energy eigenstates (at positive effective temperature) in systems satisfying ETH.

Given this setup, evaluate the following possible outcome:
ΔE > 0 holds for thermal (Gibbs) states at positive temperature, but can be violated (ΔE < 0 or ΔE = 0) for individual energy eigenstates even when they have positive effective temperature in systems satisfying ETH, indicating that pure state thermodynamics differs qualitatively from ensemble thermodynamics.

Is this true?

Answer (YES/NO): NO